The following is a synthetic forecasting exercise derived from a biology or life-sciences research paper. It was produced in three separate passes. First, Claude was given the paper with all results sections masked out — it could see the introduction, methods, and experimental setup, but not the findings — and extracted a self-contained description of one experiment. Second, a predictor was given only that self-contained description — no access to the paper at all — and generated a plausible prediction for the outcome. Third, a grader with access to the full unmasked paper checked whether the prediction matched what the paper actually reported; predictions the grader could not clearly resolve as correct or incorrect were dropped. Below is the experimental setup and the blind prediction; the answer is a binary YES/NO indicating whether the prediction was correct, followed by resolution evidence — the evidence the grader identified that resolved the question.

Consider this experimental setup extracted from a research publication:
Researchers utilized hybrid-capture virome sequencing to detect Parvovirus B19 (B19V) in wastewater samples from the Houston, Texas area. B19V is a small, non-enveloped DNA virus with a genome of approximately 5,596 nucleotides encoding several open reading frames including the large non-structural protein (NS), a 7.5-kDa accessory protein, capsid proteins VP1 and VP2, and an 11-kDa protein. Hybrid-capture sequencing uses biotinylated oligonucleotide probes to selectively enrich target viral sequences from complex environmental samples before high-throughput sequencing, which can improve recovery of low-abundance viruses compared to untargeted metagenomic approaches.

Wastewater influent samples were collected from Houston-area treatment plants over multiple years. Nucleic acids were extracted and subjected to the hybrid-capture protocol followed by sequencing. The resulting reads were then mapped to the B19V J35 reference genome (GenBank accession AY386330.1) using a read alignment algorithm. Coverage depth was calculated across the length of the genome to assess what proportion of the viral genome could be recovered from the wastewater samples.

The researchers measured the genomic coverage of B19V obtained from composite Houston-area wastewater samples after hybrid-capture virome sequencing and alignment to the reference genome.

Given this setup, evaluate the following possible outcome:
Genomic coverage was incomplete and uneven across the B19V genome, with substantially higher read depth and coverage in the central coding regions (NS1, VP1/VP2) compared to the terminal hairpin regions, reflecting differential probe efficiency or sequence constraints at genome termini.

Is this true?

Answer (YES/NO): NO